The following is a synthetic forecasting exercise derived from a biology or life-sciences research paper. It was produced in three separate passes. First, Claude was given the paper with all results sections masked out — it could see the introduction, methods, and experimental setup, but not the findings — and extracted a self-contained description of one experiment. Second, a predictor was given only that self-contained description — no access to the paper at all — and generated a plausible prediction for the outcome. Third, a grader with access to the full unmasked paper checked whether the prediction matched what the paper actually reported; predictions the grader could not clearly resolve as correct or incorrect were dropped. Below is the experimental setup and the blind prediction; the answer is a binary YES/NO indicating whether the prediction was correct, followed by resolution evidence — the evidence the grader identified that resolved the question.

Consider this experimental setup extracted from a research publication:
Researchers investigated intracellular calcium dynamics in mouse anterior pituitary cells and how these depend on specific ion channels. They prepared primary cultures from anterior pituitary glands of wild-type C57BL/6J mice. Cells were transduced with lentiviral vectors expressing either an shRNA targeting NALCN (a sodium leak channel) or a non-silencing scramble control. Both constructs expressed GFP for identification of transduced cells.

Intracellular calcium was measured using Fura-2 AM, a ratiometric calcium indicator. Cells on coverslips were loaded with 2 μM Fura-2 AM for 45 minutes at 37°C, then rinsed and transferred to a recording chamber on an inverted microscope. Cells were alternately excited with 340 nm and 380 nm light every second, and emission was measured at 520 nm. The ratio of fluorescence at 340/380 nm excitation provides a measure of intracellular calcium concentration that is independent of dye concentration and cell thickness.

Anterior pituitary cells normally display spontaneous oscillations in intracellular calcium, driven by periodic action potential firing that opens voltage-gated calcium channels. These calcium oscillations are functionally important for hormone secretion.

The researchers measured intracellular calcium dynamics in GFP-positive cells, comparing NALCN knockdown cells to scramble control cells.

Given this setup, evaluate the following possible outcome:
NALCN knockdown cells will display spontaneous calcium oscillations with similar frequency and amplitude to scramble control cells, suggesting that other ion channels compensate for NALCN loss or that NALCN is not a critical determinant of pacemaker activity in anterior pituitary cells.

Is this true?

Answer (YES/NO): NO